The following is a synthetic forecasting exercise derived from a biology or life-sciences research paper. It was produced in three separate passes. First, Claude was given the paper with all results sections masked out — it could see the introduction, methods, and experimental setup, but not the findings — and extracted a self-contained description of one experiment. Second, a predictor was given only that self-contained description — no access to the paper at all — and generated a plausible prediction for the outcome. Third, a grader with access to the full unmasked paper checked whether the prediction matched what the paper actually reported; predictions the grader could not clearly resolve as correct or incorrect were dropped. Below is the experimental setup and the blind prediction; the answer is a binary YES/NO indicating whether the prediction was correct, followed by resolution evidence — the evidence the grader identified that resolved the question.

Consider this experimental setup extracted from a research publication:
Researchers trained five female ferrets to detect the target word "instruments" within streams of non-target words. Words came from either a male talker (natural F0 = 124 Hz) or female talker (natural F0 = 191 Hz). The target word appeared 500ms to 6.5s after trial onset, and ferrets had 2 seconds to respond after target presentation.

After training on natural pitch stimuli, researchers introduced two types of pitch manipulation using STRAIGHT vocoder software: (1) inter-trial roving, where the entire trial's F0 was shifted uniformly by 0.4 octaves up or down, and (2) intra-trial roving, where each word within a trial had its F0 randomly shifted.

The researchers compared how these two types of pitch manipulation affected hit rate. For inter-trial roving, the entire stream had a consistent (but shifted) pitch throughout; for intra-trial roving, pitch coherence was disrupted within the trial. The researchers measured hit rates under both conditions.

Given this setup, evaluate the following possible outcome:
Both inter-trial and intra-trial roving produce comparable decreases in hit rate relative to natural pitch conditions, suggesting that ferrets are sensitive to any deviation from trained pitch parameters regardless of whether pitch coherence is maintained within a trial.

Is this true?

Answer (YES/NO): NO